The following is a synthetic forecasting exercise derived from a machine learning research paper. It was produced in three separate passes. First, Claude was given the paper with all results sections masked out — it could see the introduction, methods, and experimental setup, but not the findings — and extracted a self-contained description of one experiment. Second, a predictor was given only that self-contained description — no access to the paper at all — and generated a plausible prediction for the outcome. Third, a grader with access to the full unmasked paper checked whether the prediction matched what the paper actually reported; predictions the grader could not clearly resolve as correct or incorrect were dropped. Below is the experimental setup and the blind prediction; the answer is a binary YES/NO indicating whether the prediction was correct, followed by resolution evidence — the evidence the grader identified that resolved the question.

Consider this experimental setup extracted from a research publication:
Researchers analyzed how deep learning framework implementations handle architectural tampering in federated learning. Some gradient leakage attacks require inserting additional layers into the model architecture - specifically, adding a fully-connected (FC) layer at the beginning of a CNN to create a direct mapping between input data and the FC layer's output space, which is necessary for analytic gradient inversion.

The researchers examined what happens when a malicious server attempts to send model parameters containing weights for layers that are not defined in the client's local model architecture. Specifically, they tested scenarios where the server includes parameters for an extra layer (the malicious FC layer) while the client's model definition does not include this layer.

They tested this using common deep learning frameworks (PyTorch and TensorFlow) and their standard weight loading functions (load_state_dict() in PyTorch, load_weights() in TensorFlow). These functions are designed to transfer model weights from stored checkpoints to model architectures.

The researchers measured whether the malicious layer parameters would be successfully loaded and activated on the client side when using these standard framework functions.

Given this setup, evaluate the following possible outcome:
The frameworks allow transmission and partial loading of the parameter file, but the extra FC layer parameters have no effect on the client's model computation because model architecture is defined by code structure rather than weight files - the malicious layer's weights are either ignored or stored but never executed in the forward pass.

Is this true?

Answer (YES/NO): NO